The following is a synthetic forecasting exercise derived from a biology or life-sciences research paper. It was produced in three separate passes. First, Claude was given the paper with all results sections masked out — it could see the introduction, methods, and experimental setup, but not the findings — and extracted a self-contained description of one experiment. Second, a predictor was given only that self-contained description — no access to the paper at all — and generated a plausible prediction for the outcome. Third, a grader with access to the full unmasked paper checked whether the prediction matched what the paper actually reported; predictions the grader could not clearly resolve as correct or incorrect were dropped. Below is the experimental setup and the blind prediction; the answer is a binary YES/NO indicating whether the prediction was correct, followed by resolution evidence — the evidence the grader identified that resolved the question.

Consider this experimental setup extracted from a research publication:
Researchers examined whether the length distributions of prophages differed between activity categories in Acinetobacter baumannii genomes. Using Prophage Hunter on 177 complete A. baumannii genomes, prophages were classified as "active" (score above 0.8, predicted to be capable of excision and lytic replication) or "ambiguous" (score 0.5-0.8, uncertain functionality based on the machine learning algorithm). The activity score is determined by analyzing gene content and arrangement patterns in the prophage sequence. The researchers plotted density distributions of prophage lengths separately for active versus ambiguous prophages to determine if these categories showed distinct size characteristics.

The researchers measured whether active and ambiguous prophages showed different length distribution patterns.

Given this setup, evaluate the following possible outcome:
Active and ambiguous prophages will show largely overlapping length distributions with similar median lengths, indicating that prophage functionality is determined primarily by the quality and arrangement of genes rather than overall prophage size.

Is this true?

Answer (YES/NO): NO